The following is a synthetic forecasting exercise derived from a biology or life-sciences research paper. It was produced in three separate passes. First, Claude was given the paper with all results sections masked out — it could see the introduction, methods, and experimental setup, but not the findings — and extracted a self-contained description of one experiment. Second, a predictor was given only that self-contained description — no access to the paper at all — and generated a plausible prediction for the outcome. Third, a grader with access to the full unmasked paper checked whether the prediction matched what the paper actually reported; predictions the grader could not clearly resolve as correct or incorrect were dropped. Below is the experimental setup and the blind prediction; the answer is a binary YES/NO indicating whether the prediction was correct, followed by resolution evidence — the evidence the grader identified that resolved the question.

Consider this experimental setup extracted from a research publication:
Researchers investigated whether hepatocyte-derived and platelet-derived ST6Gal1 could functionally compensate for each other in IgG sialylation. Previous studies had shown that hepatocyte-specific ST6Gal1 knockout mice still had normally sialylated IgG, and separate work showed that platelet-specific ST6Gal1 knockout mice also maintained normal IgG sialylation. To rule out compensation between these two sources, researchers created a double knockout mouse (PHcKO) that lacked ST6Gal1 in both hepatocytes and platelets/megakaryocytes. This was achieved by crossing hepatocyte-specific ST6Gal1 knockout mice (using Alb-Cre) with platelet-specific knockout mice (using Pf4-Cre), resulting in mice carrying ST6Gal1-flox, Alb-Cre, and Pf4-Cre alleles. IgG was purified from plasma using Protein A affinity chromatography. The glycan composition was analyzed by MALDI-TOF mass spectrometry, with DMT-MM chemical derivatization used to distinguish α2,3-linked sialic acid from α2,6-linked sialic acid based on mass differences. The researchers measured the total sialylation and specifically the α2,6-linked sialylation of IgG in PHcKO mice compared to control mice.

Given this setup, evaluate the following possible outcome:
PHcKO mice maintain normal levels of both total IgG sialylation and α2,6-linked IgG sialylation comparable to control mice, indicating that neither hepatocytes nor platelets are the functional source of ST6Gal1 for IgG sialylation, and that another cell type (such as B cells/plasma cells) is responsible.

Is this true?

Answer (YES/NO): NO